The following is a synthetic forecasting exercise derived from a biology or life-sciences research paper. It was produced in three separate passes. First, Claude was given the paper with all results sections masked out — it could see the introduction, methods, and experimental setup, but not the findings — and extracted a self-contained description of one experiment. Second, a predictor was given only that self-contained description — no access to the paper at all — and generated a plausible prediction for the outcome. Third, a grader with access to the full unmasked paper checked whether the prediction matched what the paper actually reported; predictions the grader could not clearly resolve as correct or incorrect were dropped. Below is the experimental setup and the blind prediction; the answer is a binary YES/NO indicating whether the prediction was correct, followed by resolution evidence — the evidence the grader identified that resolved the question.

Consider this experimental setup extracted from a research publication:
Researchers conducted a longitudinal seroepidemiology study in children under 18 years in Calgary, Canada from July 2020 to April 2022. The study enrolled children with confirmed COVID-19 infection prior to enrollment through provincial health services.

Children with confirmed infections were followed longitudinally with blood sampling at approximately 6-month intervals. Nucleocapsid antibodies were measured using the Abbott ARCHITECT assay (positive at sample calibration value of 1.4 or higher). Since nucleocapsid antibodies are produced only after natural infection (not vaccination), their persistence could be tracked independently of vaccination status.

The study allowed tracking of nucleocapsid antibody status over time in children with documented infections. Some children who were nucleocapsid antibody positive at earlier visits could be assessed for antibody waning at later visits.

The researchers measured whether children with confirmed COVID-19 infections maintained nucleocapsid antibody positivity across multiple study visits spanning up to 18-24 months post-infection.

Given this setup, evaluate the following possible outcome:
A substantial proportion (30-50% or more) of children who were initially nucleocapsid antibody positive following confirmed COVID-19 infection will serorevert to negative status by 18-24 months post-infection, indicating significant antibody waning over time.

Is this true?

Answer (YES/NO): YES